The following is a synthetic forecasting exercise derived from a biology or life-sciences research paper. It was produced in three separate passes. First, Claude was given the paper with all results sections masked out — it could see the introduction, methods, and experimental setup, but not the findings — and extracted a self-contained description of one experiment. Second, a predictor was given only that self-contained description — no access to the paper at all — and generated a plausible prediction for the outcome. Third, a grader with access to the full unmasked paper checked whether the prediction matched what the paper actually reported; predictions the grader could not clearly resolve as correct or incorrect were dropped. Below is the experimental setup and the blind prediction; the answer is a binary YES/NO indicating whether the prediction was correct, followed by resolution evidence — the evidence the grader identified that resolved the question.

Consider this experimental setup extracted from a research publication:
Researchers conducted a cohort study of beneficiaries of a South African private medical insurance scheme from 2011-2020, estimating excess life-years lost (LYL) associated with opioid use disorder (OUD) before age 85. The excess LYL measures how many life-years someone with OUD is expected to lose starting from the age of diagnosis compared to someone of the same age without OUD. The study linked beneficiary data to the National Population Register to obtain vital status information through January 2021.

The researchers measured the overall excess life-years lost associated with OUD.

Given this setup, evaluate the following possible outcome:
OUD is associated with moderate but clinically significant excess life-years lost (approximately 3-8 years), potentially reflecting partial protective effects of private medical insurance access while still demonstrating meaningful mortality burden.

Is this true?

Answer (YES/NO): YES